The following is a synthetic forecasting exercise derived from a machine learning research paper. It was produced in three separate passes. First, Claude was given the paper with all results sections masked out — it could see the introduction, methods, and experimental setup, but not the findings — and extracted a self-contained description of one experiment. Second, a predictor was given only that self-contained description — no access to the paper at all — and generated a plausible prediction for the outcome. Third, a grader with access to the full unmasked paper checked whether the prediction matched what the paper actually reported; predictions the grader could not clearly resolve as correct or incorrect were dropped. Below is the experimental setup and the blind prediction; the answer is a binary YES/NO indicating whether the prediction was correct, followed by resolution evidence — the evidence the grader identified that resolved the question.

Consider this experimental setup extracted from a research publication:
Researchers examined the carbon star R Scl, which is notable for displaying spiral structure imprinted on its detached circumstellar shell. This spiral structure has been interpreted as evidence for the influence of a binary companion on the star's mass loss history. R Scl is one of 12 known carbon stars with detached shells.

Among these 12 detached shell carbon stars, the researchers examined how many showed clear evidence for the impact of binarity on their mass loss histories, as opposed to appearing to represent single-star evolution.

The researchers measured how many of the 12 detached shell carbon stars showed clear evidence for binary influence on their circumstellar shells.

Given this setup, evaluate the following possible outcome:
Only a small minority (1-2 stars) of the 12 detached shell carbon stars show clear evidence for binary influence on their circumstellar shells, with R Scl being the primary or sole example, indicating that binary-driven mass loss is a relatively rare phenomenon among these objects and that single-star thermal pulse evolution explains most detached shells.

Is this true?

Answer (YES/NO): YES